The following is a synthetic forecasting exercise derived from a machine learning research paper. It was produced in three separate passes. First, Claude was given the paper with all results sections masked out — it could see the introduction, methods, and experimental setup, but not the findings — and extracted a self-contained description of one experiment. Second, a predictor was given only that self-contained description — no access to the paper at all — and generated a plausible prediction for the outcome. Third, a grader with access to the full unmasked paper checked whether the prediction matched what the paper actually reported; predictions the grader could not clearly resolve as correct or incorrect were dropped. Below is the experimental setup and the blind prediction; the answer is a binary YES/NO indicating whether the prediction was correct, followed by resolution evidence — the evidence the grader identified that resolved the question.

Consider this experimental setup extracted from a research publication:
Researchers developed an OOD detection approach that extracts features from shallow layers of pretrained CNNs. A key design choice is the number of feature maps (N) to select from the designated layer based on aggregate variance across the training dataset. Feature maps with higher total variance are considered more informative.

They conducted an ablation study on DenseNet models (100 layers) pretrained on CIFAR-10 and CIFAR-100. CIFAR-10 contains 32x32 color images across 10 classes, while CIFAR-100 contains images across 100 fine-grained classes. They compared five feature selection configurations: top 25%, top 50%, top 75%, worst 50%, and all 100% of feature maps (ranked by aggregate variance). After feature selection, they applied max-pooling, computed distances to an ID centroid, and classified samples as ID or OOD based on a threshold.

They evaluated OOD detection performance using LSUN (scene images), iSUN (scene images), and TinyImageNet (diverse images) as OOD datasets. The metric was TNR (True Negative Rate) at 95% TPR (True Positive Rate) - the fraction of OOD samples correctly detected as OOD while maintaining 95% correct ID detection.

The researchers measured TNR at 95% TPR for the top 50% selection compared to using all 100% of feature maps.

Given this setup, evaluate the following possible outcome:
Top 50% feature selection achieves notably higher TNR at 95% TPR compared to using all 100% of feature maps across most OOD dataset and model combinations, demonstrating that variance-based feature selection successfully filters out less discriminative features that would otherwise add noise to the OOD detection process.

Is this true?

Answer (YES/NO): NO